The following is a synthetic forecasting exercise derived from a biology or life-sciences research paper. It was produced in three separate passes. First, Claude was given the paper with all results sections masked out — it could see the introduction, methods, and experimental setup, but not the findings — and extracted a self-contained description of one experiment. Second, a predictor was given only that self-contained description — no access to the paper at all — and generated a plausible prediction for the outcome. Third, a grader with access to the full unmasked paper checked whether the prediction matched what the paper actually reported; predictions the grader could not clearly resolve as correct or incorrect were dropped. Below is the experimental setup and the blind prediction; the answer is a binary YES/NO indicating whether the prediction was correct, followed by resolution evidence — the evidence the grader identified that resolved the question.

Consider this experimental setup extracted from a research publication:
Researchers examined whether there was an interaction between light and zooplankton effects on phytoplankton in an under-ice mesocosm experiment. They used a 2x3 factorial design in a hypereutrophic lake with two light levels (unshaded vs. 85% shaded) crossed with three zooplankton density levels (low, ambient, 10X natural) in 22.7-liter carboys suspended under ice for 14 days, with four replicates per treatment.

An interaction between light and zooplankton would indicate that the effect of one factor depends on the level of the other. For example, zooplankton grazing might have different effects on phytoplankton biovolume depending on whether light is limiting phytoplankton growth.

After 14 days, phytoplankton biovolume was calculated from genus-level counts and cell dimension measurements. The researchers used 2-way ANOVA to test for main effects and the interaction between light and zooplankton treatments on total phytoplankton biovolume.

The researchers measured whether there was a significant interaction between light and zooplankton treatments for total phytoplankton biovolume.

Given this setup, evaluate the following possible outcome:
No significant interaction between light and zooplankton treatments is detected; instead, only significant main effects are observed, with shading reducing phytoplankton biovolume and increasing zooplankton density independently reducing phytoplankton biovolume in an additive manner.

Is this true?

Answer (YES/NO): YES